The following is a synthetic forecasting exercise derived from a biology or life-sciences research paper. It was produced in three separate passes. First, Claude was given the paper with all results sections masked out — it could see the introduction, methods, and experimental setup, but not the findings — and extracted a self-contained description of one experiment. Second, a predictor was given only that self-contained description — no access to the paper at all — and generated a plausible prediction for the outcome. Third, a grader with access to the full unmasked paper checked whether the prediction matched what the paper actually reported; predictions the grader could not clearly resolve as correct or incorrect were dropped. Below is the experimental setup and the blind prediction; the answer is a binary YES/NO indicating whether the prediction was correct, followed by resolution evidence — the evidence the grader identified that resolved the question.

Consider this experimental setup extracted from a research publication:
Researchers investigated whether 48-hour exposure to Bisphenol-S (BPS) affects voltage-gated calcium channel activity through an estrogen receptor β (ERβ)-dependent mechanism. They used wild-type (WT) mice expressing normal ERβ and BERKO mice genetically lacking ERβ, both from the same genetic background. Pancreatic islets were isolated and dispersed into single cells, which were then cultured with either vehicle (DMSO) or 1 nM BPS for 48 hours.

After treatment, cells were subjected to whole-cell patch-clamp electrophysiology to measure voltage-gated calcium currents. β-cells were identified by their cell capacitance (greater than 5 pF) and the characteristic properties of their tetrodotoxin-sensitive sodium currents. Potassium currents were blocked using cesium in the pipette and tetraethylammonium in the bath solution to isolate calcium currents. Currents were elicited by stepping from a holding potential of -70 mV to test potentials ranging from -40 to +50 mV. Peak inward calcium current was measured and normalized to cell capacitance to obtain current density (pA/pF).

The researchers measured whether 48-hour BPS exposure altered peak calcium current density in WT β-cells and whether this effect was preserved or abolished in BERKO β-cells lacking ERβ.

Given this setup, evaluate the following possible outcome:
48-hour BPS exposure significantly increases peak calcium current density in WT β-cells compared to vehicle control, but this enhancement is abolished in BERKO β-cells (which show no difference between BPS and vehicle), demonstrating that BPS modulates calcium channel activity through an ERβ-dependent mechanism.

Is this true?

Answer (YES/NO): NO